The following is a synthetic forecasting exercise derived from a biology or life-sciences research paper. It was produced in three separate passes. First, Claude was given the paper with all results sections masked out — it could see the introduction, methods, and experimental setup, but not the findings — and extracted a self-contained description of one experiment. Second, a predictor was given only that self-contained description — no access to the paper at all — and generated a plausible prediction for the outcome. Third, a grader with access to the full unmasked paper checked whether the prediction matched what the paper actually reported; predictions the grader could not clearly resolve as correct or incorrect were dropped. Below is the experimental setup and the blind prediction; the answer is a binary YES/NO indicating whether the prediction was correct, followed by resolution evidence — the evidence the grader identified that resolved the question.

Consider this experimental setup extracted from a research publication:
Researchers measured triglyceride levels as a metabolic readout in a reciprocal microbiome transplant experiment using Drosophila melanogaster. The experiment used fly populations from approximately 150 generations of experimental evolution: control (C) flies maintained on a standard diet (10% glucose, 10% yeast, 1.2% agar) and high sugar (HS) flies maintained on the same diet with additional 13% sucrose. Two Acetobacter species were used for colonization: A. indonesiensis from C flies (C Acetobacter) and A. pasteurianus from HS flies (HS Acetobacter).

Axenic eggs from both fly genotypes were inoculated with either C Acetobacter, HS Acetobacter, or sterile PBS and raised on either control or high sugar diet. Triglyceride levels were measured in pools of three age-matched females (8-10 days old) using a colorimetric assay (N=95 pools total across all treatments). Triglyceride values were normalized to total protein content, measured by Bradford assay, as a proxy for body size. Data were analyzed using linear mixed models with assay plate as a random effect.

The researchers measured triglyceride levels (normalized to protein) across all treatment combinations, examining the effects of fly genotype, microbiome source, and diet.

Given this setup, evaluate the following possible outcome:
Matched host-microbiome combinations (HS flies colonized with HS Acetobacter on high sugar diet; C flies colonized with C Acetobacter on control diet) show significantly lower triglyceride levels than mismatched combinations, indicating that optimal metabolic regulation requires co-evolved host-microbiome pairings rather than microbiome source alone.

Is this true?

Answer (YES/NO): NO